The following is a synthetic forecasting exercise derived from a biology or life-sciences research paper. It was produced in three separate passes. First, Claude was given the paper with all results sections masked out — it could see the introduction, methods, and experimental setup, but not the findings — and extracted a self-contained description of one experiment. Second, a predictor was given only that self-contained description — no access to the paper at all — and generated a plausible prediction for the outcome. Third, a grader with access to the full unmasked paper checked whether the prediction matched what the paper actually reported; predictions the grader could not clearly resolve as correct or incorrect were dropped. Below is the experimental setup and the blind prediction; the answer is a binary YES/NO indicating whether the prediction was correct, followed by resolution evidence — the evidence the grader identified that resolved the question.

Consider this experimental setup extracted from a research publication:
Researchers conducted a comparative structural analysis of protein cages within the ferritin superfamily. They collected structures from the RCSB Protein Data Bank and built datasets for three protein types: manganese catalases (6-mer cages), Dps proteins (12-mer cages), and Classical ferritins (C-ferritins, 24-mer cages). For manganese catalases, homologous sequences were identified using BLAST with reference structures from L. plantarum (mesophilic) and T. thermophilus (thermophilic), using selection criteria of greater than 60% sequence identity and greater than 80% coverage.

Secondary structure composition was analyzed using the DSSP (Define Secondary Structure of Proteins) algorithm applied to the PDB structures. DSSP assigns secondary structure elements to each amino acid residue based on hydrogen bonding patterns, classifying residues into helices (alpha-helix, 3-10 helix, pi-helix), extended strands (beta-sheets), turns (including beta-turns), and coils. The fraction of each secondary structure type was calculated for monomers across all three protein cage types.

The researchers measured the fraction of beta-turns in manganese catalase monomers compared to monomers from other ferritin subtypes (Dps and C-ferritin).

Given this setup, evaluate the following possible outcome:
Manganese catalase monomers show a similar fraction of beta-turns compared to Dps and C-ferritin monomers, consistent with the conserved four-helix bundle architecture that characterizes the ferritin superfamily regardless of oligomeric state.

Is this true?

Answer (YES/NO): NO